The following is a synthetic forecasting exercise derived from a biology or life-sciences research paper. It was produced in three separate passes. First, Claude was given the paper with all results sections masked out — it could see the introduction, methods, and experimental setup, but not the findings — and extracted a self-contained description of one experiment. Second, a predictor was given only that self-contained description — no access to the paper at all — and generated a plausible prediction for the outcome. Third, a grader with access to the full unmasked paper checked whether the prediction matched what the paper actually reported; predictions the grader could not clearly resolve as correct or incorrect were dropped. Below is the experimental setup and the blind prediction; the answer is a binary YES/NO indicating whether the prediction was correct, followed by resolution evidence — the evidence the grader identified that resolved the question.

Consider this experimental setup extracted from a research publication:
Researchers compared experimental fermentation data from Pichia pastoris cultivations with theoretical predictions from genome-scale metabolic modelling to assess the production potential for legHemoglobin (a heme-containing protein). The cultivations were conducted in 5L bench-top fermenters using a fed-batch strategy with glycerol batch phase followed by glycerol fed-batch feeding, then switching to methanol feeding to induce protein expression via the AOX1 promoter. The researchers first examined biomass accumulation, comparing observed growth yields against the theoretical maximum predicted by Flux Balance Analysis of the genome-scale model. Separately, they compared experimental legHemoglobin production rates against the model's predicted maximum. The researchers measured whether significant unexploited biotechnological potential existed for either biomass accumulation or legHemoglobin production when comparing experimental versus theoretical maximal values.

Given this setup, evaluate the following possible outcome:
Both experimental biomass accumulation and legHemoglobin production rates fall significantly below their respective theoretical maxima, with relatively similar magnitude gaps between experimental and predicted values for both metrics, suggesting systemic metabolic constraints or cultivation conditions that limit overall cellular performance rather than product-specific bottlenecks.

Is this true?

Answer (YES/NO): NO